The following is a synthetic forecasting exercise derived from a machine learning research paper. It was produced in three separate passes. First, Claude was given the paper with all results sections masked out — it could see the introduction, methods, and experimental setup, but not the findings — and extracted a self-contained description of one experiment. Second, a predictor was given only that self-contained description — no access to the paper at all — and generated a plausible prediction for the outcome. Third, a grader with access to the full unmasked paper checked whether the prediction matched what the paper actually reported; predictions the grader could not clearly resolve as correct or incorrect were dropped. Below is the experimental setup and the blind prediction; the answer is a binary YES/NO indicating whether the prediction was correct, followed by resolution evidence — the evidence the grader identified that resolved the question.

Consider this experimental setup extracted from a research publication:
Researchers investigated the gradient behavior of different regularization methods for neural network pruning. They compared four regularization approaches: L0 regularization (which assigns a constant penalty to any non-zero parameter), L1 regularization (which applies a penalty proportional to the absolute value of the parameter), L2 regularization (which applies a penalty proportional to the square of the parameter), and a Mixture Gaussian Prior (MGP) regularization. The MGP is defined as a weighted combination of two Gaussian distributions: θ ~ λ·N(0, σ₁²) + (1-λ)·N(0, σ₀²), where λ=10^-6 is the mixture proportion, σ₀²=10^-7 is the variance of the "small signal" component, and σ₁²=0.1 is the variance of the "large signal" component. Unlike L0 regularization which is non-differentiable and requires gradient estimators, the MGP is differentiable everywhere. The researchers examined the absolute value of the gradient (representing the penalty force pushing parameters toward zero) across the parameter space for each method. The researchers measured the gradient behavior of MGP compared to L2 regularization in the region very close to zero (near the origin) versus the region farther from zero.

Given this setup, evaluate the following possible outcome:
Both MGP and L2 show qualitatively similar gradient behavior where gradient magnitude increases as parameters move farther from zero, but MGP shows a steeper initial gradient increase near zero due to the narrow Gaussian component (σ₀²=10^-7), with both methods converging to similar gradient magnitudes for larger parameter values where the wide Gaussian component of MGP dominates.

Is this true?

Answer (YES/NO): YES